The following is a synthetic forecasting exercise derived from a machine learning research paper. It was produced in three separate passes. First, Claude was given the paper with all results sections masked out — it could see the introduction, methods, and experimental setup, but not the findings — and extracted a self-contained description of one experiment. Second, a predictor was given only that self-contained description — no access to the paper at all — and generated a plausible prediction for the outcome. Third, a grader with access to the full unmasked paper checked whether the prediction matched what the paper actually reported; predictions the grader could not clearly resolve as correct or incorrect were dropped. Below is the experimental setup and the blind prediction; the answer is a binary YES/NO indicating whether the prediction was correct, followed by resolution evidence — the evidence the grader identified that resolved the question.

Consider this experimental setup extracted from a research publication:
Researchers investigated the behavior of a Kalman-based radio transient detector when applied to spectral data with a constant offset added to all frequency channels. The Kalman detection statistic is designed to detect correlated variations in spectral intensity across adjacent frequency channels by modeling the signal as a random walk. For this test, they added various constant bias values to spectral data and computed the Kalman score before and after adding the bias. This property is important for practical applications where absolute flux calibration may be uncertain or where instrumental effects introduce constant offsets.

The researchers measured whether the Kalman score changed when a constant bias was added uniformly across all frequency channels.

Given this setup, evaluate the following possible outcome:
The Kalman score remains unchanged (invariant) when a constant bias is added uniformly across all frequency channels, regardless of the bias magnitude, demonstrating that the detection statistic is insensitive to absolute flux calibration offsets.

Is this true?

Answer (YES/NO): YES